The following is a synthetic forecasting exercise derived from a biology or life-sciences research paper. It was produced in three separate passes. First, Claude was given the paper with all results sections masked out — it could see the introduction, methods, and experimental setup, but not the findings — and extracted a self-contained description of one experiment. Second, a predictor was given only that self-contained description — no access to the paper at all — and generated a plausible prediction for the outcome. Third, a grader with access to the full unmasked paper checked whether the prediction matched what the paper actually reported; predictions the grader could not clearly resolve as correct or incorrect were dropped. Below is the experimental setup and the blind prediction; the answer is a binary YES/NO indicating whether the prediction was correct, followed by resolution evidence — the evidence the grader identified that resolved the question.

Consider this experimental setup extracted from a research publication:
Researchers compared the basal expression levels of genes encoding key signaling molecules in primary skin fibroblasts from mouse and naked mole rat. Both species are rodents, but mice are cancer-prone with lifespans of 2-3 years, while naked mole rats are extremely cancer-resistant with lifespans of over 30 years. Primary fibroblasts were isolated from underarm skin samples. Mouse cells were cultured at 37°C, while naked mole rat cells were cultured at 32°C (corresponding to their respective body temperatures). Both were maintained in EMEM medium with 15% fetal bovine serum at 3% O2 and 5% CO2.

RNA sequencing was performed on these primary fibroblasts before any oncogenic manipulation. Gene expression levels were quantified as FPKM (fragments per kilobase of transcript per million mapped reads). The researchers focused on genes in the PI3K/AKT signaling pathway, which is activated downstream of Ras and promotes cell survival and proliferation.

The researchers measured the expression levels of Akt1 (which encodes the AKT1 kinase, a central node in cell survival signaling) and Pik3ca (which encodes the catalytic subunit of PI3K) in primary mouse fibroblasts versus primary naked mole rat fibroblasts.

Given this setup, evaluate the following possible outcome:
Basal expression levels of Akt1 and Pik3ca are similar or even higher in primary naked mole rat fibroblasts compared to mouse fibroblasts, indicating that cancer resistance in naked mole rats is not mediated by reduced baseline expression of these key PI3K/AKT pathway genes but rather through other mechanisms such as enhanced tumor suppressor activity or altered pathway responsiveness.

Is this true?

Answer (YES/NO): NO